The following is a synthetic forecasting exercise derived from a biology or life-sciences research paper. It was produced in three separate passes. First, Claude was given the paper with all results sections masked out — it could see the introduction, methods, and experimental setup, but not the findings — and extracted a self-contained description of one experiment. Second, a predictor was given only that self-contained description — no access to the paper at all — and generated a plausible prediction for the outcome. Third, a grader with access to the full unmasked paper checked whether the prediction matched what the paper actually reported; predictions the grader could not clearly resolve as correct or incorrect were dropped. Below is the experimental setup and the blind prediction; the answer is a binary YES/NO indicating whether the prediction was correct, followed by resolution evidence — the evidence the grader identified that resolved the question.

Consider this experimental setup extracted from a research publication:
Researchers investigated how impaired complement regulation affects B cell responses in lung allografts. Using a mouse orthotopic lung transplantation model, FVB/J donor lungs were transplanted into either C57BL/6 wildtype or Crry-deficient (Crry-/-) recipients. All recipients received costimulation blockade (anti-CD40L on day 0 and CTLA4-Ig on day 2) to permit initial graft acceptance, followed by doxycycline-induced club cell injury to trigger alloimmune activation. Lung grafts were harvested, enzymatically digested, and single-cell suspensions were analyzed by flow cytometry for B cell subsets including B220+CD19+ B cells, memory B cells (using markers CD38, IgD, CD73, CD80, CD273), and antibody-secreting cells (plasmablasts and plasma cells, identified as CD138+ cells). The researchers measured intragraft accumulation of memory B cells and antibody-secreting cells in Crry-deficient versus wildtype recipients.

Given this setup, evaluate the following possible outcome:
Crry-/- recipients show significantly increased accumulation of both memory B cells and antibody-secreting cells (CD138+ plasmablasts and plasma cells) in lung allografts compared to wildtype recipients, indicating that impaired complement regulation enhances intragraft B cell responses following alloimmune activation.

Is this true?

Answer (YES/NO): YES